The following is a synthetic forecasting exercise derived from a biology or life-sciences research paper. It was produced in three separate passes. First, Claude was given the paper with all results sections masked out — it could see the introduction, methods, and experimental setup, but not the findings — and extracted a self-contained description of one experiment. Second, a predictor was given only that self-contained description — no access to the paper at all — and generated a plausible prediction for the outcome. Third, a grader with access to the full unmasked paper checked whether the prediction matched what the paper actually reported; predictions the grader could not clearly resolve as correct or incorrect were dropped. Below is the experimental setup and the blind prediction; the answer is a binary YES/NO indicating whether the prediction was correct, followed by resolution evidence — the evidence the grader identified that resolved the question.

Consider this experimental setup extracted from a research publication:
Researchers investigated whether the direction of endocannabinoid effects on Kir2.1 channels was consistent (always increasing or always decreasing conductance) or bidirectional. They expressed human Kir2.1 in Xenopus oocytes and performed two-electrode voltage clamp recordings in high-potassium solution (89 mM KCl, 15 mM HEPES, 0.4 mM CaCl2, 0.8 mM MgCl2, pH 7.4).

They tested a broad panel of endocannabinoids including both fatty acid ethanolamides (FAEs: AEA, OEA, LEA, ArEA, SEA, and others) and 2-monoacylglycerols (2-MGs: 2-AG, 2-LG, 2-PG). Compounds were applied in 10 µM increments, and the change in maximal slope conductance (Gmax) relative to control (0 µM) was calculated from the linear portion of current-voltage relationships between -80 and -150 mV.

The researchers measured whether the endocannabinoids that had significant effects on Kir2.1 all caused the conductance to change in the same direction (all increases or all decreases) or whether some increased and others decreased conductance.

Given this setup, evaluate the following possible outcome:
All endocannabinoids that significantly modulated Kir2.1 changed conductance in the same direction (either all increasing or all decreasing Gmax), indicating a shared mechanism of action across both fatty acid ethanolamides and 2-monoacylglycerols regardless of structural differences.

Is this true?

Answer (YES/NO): YES